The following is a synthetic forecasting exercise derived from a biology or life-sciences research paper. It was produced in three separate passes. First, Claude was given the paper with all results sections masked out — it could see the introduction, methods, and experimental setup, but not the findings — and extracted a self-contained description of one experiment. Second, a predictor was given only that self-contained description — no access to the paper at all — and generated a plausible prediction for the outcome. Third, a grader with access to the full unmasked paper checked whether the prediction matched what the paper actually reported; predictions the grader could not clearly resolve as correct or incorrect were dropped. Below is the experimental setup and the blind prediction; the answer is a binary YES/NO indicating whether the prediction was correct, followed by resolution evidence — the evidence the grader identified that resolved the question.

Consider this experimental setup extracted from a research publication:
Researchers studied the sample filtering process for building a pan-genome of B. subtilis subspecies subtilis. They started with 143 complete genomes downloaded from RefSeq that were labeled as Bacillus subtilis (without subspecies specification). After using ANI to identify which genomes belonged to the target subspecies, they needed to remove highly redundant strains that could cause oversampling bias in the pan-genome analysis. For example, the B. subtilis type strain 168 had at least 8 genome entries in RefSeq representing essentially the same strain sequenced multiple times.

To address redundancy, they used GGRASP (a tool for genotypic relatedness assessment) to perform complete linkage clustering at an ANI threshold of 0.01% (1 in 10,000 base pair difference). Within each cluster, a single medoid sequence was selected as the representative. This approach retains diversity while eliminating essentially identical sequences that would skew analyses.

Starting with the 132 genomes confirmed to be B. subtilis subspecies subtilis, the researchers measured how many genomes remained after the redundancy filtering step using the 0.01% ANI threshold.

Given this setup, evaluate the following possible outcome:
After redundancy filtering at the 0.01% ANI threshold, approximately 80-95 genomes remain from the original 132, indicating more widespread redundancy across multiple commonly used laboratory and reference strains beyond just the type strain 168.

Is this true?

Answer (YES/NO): NO